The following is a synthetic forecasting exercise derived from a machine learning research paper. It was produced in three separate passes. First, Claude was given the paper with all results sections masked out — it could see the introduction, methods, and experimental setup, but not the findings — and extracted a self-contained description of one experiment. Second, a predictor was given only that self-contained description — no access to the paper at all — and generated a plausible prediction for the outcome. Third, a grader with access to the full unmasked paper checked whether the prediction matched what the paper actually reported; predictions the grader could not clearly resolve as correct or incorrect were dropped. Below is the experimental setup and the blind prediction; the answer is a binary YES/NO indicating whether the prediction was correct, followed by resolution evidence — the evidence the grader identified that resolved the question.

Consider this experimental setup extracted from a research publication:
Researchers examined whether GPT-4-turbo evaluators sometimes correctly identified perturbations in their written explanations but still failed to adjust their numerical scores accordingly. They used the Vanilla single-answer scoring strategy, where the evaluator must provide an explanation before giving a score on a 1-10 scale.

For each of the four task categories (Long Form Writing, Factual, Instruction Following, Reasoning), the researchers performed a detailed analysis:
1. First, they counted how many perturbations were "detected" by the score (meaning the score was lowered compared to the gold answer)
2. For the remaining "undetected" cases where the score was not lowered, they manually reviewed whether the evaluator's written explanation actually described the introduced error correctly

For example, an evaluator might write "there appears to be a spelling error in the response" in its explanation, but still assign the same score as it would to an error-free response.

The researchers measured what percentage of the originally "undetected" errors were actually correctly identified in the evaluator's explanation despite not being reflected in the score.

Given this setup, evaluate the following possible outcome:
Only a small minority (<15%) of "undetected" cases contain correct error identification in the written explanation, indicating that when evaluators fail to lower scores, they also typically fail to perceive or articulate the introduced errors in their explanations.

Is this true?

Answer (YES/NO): NO